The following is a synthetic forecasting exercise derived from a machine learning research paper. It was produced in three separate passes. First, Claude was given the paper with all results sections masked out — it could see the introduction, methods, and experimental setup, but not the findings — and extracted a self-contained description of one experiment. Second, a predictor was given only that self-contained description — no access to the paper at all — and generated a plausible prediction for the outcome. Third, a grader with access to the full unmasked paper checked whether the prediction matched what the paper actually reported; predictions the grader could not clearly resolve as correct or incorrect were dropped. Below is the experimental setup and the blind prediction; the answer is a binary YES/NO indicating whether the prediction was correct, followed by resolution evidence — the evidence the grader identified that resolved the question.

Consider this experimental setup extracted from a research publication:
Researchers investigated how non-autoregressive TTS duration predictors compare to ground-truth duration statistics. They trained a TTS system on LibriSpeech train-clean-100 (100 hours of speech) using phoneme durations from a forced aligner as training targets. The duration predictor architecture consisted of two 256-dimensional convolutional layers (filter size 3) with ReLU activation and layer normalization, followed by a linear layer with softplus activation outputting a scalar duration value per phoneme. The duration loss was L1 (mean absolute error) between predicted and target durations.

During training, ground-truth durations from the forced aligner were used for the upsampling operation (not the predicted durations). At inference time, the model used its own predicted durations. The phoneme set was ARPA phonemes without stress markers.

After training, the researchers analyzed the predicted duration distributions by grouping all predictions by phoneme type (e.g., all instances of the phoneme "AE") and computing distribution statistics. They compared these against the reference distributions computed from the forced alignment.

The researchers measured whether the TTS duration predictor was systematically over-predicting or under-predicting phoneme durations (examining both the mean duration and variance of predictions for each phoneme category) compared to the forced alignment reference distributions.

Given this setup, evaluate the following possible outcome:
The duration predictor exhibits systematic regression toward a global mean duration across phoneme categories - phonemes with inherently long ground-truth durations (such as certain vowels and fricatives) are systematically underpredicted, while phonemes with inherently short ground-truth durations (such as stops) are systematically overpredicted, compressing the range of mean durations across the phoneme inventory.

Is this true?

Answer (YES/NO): NO